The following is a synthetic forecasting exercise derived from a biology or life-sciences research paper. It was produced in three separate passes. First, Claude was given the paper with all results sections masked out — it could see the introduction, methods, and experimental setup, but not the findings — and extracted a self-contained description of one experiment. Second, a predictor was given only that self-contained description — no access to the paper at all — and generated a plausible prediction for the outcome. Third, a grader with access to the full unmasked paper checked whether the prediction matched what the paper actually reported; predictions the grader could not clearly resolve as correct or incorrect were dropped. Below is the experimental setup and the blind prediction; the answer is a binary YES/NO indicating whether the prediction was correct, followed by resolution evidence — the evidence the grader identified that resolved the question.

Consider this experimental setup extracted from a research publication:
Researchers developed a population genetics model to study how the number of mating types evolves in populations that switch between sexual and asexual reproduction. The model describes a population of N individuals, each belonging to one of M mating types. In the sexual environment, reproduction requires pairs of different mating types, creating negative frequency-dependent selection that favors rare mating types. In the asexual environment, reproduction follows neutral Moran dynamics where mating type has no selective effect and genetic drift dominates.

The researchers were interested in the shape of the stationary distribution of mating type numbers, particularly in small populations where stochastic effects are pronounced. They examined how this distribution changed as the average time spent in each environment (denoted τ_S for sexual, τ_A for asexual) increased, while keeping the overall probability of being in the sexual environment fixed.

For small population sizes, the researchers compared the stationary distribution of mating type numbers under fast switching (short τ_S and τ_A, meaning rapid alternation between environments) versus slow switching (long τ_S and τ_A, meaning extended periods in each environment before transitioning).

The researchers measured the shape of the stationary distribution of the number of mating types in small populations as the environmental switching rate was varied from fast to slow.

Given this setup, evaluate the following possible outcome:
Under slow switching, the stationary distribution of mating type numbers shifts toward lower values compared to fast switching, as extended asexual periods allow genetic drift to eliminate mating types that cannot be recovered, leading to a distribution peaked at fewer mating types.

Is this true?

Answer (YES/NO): NO